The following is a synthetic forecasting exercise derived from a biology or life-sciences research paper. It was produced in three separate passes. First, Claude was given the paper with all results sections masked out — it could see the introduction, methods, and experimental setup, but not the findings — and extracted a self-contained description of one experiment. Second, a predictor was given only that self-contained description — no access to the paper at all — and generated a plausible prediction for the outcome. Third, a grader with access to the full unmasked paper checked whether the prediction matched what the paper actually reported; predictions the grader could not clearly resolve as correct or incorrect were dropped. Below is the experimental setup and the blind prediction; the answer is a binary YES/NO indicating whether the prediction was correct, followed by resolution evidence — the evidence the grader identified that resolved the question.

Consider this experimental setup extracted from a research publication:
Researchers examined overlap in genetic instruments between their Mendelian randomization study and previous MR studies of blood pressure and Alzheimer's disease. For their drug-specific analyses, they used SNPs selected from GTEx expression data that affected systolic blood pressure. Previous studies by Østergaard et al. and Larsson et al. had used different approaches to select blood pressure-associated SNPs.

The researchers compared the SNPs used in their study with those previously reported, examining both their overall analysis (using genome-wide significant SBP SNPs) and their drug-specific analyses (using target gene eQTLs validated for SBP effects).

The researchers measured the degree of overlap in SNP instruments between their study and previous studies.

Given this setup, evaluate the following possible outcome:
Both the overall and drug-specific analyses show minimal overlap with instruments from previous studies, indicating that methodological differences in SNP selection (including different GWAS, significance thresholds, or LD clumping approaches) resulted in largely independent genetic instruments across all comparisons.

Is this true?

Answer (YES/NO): YES